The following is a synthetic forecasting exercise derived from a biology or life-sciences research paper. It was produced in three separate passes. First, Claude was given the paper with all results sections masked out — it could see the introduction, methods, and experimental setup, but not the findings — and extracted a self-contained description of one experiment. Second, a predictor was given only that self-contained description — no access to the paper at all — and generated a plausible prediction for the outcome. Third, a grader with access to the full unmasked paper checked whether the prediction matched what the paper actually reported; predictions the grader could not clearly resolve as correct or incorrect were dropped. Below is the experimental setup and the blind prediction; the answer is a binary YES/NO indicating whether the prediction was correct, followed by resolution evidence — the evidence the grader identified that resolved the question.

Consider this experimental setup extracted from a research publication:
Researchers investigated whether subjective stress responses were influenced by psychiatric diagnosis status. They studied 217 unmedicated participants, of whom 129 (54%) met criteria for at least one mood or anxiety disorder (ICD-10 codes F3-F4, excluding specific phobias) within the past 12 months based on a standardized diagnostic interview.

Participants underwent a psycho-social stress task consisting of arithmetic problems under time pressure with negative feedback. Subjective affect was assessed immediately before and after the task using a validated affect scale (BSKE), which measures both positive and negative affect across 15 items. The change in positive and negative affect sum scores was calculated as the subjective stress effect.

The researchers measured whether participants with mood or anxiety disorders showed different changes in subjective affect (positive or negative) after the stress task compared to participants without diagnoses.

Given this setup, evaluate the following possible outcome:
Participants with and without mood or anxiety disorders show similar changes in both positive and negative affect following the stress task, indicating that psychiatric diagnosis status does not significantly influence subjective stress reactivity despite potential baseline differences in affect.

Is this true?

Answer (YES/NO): YES